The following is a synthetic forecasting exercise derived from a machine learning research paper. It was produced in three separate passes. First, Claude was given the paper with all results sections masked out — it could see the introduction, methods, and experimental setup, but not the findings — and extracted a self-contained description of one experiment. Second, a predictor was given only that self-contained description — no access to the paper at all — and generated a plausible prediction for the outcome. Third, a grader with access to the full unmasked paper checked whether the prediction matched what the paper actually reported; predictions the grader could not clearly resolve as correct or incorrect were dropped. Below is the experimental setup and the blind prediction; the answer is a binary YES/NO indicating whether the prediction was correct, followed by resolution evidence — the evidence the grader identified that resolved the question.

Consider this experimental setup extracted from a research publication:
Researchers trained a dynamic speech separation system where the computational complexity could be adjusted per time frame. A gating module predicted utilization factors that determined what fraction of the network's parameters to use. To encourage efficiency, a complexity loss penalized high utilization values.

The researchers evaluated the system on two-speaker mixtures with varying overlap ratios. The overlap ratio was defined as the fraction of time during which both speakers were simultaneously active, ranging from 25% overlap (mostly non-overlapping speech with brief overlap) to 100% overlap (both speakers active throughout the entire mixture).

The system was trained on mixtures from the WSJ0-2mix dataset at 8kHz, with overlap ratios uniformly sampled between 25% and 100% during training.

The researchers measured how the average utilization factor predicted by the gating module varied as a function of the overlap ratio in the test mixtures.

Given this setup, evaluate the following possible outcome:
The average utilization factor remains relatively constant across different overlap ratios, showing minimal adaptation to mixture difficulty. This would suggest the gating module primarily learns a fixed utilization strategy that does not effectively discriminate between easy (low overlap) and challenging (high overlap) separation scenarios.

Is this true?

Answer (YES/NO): NO